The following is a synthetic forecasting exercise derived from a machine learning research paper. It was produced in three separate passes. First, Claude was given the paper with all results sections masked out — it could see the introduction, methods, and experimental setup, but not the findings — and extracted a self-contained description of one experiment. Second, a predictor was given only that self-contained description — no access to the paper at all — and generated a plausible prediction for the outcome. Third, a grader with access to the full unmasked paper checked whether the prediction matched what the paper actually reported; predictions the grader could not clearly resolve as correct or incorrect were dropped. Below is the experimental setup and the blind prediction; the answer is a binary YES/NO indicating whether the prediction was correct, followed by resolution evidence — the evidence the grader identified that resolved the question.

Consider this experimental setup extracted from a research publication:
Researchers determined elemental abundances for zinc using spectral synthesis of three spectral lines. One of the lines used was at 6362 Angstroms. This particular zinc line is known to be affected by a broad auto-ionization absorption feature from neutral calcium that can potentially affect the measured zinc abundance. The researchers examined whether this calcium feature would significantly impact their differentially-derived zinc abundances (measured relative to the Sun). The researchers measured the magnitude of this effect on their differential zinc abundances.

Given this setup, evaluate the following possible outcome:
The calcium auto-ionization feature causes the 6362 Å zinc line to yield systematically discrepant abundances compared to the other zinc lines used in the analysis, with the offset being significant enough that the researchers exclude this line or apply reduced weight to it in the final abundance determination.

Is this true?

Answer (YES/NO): NO